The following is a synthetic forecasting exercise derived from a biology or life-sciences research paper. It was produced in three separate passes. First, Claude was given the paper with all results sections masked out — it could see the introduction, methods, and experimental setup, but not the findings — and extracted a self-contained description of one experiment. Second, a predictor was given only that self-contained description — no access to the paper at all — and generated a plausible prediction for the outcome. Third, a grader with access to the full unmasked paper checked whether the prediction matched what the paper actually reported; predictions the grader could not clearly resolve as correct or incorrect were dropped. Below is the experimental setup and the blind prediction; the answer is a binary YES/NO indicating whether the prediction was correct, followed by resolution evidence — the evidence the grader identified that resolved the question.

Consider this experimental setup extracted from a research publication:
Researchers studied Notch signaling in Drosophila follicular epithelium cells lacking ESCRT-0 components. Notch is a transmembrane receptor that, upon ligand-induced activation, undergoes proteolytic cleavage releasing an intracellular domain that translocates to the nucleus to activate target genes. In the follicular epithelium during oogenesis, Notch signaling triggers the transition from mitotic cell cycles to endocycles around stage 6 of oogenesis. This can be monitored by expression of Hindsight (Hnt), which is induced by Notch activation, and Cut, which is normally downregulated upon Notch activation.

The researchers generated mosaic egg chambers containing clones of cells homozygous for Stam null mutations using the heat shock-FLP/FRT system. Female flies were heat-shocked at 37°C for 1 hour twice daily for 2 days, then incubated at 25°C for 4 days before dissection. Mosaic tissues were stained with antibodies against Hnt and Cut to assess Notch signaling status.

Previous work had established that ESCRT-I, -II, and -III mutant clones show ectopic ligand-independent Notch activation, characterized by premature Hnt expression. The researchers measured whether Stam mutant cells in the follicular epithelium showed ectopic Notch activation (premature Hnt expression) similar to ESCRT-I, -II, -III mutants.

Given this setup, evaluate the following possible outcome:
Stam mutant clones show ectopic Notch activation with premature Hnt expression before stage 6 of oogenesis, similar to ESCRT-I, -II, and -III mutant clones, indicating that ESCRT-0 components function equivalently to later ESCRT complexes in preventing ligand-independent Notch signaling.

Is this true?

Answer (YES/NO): NO